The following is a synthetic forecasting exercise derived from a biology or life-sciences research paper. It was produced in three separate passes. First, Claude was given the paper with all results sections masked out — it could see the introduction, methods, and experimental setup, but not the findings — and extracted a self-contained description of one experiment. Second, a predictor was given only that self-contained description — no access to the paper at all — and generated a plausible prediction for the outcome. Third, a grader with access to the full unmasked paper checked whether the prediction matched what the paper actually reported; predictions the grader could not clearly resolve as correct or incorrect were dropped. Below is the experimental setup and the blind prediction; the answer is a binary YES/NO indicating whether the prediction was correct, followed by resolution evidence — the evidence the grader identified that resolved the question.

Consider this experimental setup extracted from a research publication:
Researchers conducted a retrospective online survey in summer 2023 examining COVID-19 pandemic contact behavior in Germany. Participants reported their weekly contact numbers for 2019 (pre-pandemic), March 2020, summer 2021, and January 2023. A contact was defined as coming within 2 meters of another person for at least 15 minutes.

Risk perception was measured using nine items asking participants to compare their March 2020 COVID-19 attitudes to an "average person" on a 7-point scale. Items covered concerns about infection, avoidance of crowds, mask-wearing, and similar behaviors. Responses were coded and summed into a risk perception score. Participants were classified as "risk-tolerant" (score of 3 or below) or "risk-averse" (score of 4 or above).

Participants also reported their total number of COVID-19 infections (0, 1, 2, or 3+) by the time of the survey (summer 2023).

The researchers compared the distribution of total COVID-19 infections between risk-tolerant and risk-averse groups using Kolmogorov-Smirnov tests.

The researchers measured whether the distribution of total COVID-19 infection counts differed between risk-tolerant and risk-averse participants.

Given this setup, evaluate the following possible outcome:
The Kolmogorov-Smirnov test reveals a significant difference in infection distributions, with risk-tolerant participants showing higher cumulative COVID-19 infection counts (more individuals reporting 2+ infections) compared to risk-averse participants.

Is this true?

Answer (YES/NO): NO